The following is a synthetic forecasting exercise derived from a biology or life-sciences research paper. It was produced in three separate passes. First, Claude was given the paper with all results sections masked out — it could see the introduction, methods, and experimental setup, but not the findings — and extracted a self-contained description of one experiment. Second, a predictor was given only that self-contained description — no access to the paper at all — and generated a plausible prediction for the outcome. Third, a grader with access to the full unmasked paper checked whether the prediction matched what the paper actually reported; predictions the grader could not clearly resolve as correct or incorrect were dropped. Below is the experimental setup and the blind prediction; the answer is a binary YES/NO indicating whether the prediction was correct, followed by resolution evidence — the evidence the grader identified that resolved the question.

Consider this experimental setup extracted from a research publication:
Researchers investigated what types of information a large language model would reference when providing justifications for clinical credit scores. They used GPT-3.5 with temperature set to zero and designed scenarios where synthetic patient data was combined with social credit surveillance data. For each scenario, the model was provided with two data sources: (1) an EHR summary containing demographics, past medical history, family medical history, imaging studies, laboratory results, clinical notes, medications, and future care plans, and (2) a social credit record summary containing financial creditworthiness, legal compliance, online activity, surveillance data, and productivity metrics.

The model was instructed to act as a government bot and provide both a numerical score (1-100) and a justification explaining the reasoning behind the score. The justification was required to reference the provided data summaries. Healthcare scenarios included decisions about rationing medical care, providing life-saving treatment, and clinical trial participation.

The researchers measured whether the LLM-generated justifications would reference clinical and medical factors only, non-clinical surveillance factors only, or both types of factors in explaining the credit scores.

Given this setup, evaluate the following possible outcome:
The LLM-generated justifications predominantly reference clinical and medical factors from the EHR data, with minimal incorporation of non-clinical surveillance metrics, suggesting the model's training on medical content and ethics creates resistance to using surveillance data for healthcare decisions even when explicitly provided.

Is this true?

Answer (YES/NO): NO